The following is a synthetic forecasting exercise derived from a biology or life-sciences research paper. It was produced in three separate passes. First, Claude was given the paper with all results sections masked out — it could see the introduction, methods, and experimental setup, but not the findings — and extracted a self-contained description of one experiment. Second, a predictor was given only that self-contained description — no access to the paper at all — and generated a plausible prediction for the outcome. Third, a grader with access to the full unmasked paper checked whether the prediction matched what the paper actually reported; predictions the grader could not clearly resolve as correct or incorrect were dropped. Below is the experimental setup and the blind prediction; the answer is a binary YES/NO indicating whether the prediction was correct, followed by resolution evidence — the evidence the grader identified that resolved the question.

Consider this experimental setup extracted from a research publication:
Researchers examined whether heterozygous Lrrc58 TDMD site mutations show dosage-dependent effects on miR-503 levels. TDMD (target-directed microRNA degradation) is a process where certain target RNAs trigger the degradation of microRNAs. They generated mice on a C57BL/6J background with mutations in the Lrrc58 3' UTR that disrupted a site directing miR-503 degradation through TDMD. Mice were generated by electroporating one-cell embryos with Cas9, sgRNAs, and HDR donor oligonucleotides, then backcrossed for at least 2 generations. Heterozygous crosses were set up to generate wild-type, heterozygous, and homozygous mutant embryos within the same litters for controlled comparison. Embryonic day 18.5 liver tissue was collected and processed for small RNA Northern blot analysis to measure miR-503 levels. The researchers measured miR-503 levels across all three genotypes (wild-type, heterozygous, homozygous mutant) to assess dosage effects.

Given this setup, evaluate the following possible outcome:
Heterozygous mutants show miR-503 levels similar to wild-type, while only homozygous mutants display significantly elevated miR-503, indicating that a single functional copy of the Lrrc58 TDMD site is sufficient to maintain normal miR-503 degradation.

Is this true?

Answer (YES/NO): NO